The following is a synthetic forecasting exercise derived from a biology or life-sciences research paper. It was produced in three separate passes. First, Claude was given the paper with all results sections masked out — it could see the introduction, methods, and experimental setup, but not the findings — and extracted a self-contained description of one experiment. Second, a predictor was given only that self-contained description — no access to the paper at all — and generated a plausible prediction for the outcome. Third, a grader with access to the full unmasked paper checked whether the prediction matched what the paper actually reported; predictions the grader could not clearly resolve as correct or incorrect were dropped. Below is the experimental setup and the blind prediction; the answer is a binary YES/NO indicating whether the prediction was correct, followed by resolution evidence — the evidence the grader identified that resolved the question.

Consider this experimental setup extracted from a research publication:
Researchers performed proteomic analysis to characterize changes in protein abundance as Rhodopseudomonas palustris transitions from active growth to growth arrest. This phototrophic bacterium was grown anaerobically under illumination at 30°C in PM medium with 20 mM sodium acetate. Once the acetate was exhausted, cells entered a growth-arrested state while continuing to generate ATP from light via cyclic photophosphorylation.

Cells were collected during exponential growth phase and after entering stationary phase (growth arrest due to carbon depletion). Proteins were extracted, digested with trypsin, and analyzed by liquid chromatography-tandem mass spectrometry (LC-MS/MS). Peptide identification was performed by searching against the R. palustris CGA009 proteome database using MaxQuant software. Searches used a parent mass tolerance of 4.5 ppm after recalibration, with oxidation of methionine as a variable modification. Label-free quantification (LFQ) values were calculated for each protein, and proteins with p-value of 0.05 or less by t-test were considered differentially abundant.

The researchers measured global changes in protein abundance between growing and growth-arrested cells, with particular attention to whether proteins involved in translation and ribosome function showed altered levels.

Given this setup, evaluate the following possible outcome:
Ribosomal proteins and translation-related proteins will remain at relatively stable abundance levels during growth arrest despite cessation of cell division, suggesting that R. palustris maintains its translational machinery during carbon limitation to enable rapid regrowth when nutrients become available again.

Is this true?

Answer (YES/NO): NO